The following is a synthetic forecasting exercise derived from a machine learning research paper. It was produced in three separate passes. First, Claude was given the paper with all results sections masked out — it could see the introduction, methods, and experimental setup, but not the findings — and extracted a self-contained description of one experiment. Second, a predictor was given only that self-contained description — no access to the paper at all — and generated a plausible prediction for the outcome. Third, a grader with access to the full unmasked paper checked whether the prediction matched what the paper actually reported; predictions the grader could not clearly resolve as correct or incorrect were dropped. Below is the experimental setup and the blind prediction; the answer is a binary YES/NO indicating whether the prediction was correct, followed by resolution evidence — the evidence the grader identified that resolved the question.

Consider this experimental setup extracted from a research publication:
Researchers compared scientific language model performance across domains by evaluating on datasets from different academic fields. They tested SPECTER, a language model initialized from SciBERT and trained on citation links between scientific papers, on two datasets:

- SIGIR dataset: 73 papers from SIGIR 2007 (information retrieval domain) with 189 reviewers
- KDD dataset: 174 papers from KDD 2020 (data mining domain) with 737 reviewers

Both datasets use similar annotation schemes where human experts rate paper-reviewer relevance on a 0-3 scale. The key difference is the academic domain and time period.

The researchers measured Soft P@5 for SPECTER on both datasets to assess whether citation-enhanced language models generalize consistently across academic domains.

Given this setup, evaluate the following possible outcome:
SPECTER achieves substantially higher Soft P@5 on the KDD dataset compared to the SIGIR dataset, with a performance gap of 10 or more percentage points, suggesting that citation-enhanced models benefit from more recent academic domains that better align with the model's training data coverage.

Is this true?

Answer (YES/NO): NO